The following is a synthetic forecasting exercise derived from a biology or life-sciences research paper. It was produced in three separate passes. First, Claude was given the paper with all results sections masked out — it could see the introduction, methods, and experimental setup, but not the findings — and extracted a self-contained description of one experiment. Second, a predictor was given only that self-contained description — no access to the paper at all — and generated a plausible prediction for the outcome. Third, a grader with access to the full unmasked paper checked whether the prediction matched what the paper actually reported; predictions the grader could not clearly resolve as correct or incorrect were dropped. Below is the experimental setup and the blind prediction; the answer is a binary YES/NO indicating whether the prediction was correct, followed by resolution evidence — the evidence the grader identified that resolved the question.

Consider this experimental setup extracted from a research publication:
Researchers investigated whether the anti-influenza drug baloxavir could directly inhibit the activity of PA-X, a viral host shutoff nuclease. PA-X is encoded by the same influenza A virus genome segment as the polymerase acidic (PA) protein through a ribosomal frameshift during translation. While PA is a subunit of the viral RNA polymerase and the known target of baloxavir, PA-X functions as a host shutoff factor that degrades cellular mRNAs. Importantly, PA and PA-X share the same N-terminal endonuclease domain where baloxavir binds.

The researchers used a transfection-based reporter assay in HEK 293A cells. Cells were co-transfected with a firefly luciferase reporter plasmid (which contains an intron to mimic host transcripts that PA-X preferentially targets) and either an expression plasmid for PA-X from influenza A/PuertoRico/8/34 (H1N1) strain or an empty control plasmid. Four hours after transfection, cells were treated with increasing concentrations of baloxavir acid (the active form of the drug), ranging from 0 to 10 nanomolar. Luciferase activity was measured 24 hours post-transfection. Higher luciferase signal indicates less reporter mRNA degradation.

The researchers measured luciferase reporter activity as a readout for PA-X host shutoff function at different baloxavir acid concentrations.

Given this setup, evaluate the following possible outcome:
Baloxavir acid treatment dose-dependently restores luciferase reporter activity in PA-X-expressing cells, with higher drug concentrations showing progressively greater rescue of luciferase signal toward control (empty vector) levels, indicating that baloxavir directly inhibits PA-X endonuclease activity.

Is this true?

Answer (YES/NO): YES